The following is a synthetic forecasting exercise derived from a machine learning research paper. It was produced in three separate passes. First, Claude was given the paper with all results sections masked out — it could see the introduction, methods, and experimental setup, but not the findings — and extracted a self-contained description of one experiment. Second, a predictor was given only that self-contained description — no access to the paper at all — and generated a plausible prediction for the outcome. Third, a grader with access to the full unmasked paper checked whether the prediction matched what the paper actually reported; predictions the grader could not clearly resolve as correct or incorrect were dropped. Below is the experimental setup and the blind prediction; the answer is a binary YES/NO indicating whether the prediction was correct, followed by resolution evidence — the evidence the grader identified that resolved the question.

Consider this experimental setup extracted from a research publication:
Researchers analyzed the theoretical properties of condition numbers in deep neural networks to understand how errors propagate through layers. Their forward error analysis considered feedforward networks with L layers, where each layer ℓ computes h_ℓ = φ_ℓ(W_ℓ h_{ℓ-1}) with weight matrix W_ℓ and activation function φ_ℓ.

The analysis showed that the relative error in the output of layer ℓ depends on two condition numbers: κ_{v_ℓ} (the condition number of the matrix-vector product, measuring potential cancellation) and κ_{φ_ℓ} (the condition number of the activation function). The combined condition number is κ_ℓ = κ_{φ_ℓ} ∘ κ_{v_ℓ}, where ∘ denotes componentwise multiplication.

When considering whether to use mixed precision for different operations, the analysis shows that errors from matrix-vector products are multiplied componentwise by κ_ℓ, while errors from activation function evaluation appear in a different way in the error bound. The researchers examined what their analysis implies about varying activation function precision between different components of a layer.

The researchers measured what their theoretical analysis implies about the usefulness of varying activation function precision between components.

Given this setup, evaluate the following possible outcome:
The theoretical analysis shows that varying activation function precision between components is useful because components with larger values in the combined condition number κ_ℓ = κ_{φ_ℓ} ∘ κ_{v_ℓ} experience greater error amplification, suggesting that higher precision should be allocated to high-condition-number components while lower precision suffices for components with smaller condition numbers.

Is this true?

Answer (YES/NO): NO